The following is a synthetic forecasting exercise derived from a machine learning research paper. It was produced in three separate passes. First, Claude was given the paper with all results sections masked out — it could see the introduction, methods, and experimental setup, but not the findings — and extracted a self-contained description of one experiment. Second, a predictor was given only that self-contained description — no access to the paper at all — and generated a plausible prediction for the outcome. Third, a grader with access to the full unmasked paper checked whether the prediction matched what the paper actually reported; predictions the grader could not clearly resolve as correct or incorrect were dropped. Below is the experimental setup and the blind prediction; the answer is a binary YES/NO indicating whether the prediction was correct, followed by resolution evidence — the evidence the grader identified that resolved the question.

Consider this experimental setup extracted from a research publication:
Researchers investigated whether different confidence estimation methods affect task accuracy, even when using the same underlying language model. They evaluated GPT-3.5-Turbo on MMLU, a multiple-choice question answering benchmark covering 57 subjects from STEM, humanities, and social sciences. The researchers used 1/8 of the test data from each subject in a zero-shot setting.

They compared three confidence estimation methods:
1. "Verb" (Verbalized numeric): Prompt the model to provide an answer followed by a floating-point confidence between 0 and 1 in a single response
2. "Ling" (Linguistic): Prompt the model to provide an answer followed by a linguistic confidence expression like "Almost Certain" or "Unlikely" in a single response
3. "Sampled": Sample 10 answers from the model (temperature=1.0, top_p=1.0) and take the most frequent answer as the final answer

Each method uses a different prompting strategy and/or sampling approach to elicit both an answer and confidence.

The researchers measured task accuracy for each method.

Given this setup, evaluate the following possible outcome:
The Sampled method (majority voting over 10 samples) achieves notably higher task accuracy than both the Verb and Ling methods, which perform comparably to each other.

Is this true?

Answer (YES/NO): NO